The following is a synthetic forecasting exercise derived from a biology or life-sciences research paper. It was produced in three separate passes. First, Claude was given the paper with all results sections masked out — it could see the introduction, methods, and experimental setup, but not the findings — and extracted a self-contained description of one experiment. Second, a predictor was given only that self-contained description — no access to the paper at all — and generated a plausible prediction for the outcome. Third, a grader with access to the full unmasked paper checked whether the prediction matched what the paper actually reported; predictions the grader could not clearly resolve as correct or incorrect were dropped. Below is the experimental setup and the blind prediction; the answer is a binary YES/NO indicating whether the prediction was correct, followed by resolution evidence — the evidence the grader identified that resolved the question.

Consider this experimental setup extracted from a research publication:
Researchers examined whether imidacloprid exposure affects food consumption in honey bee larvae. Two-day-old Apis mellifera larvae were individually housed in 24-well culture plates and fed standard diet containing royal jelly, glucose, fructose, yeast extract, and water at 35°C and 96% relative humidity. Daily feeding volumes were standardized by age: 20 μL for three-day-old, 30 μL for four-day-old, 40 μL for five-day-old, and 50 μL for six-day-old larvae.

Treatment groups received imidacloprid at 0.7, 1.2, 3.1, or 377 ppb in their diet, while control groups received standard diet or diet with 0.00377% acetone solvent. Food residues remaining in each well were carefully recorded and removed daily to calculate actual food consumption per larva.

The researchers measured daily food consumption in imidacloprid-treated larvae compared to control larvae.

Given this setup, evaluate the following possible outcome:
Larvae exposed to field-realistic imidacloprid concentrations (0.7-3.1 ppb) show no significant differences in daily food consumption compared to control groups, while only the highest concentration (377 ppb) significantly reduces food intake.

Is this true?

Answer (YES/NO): NO